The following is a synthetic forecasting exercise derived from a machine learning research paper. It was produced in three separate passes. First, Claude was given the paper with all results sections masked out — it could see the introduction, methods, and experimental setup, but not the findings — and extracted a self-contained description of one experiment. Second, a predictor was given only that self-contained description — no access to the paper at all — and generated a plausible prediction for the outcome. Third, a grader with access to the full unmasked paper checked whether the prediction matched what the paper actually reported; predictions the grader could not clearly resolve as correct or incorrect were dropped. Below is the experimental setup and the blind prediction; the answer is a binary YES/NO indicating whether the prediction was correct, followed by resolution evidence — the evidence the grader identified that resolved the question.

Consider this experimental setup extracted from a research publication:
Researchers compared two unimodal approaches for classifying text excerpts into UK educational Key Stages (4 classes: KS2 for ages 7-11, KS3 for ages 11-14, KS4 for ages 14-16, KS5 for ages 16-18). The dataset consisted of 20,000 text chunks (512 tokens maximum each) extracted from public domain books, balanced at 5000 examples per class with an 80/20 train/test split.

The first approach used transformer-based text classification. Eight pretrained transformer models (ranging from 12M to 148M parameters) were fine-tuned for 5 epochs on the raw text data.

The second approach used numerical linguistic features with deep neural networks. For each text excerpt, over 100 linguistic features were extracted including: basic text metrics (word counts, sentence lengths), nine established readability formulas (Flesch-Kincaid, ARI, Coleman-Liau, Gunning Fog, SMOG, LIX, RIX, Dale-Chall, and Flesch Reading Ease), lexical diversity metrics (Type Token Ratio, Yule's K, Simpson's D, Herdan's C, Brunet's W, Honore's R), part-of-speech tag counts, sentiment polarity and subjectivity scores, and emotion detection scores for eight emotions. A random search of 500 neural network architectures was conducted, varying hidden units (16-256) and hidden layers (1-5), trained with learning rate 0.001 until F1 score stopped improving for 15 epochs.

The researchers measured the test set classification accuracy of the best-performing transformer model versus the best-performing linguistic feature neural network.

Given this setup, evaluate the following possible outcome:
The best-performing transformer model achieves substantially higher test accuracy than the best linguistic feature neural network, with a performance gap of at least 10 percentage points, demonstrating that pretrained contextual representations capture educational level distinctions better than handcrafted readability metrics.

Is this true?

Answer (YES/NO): YES